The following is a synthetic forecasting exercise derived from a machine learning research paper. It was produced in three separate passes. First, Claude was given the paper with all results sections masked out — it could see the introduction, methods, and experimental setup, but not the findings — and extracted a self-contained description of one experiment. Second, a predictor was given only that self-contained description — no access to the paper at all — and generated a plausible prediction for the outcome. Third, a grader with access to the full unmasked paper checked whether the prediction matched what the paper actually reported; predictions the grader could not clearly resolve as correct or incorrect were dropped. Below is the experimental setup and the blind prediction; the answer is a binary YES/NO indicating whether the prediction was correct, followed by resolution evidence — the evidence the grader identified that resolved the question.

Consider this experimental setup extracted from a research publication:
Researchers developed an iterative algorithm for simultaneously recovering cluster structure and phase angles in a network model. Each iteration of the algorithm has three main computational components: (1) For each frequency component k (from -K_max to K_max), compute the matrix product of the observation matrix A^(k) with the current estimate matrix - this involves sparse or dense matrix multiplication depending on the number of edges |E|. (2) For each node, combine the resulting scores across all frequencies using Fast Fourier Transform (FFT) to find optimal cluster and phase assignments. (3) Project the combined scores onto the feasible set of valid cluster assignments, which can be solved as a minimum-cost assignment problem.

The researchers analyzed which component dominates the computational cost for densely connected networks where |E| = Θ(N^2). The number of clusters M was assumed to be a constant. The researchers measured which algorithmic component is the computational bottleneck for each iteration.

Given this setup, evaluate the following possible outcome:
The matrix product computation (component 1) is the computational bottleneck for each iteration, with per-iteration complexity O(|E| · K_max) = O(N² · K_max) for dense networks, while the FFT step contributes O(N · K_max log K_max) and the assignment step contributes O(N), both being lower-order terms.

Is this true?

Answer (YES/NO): NO